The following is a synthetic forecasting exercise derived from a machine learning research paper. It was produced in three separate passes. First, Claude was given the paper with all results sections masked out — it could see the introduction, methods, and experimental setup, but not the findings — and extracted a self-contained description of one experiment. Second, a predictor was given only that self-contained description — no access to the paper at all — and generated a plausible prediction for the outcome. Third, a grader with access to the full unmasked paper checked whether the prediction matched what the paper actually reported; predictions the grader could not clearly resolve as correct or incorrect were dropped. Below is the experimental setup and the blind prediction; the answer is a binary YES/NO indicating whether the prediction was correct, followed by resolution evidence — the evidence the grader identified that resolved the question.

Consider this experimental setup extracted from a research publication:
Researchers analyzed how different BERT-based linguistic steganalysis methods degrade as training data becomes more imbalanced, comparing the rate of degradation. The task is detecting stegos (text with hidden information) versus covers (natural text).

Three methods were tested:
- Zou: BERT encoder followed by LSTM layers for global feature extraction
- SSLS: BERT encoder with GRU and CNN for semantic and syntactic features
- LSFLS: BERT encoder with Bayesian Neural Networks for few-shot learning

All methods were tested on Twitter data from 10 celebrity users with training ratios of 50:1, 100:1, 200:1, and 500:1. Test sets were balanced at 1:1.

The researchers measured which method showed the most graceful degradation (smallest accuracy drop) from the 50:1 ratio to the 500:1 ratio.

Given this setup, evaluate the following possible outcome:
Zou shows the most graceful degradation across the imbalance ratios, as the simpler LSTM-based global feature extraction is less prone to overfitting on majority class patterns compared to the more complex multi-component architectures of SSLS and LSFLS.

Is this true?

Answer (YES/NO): YES